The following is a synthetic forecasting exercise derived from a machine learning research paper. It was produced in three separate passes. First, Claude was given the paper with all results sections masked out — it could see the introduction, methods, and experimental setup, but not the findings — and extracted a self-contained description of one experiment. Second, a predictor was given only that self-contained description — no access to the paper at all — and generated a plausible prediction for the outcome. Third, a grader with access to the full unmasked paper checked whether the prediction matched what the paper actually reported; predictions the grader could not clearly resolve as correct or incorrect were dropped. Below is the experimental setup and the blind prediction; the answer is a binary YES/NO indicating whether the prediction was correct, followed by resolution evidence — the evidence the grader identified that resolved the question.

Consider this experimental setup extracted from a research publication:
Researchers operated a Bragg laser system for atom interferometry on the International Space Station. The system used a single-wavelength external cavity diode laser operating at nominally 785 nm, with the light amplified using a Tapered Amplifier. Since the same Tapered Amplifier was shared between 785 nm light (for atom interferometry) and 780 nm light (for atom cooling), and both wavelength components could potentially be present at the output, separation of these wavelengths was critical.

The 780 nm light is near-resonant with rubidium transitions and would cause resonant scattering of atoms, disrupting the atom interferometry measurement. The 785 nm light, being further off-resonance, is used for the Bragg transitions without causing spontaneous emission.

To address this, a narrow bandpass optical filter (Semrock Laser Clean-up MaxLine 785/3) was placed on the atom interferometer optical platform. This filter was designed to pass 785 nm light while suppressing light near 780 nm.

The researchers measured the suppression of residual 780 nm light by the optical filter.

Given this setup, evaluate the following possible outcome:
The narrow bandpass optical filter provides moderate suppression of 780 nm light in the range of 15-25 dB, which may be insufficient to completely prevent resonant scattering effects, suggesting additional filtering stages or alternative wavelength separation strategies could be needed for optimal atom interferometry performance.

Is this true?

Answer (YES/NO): NO